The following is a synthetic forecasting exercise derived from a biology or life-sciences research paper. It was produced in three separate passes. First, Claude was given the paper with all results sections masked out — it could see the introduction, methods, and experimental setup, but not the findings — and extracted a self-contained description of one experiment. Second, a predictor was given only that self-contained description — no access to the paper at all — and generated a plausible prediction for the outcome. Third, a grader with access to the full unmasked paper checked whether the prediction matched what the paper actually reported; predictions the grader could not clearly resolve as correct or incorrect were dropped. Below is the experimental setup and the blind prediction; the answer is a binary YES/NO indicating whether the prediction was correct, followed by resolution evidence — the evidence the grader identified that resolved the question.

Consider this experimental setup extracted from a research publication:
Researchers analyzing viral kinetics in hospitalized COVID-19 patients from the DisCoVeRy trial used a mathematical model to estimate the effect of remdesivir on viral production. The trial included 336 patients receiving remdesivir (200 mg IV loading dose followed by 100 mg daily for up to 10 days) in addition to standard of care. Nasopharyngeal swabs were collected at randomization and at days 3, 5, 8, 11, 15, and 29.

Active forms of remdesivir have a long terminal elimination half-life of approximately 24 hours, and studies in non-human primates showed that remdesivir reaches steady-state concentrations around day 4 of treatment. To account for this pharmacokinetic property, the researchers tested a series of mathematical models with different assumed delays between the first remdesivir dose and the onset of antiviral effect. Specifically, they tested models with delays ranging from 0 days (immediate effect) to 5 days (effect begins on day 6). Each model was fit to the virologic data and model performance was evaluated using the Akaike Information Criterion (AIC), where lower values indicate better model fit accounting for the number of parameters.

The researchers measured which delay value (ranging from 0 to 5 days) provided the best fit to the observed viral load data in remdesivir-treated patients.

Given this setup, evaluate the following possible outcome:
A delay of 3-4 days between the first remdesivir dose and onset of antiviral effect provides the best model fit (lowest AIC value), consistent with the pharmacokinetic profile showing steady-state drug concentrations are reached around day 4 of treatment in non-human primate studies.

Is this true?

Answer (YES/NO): NO